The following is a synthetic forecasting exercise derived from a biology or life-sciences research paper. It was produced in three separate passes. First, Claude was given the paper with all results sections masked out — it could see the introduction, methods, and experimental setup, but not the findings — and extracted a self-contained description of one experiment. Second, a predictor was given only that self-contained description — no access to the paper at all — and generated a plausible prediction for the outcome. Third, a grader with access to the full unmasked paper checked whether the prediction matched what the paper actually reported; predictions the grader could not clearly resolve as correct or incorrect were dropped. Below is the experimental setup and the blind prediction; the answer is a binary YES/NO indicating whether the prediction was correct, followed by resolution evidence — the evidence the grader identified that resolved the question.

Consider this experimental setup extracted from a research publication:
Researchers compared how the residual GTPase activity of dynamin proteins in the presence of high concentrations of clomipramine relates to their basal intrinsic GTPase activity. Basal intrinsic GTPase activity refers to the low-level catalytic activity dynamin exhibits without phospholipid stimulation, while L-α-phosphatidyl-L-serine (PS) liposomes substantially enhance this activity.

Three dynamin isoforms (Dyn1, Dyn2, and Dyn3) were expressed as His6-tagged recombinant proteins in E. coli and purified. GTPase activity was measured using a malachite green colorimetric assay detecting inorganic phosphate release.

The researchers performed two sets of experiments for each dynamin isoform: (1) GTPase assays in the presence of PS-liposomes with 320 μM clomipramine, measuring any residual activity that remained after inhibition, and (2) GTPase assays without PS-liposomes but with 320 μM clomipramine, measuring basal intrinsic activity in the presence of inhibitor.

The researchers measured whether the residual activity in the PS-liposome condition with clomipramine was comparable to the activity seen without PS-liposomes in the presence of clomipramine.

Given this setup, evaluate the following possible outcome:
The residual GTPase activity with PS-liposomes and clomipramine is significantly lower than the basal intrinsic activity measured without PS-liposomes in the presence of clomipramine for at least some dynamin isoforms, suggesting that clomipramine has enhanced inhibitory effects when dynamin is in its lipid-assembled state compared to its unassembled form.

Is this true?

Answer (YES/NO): NO